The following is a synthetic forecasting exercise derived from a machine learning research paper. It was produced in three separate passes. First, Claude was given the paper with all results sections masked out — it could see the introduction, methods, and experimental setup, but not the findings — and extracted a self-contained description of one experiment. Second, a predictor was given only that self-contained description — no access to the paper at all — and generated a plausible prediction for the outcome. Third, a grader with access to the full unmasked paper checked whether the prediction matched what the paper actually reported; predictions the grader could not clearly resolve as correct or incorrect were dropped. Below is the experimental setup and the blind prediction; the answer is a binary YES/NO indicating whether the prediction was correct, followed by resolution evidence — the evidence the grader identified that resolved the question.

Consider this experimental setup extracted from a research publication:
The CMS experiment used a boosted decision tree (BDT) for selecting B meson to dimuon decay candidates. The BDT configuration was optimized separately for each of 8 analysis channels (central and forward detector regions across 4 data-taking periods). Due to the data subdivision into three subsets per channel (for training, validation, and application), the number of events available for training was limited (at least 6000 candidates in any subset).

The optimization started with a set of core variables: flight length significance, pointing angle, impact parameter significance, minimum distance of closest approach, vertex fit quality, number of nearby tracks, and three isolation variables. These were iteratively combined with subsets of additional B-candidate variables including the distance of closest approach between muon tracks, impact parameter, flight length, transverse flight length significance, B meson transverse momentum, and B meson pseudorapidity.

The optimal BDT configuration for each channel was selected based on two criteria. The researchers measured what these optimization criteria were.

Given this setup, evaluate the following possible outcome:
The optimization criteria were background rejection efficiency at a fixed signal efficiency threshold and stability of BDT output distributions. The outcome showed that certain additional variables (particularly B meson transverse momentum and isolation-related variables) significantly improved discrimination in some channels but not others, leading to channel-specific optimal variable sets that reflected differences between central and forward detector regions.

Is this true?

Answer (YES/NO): NO